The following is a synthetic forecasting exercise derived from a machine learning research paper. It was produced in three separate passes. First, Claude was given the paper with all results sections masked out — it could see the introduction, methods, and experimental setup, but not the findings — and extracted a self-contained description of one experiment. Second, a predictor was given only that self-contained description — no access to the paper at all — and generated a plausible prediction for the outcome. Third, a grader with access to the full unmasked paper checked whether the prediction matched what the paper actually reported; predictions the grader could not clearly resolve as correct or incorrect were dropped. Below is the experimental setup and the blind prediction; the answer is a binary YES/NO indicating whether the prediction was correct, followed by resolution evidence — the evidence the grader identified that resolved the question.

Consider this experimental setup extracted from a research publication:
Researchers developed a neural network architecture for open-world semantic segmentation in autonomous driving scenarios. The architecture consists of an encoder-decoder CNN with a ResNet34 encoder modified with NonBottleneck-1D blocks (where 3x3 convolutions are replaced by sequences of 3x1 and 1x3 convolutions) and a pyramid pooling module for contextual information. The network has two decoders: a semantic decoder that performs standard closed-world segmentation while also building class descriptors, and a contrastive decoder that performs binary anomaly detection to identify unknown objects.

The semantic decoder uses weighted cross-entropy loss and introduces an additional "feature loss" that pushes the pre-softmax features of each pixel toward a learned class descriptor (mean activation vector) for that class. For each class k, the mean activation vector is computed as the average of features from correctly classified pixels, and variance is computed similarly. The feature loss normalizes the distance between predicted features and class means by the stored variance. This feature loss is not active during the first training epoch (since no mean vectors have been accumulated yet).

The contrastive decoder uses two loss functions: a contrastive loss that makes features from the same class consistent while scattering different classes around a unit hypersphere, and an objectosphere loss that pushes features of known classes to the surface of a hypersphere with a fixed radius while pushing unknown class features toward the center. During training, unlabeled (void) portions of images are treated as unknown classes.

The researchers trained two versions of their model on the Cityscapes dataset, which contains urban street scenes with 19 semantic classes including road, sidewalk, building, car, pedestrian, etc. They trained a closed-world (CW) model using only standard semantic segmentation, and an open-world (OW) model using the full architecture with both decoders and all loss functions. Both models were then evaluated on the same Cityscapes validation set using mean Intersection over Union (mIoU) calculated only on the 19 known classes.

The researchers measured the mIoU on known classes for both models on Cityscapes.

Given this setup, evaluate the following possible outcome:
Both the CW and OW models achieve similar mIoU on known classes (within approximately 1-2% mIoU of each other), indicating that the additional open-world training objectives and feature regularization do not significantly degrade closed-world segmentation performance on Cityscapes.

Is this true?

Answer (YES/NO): YES